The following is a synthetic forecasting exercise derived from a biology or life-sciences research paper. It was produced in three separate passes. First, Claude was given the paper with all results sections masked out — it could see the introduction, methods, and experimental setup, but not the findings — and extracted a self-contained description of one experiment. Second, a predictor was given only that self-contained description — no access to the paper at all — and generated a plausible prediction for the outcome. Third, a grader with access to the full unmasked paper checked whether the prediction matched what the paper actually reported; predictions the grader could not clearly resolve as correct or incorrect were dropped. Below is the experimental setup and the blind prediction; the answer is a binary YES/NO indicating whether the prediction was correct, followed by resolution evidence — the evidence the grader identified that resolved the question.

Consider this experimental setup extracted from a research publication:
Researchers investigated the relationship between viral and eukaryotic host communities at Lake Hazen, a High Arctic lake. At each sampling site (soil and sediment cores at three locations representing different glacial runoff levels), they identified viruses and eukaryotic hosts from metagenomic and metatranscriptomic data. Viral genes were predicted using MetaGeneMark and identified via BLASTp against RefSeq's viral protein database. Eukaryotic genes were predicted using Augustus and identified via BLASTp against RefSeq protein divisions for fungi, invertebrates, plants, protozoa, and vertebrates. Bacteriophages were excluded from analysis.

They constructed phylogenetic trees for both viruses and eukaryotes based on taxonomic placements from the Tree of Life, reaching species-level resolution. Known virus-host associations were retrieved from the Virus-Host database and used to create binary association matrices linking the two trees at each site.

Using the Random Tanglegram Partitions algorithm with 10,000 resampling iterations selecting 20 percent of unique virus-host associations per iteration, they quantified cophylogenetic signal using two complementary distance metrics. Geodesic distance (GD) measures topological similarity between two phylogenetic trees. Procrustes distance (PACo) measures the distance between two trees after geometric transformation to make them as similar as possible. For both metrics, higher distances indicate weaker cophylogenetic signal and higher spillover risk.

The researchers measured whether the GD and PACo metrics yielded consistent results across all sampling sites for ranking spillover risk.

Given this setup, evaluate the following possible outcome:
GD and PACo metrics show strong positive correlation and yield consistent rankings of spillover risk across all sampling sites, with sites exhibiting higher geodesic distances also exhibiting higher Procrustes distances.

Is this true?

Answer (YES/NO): YES